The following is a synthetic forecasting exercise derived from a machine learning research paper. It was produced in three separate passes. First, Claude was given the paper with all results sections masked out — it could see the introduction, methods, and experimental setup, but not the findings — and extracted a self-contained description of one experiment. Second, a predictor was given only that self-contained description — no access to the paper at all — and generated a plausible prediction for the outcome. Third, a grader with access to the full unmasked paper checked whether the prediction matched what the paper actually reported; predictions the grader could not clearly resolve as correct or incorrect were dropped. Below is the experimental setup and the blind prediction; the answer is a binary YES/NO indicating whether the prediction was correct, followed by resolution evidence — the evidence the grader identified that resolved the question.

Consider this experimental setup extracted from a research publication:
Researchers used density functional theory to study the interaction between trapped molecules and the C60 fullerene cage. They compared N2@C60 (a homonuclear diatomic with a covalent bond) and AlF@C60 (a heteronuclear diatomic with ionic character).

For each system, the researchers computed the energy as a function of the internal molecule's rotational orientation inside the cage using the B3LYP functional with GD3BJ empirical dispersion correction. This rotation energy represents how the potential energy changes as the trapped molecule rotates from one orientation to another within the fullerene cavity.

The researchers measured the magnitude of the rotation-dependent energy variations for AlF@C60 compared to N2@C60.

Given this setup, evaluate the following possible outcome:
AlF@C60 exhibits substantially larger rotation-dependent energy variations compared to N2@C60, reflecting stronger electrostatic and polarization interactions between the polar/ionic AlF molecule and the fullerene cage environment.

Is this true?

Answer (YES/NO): YES